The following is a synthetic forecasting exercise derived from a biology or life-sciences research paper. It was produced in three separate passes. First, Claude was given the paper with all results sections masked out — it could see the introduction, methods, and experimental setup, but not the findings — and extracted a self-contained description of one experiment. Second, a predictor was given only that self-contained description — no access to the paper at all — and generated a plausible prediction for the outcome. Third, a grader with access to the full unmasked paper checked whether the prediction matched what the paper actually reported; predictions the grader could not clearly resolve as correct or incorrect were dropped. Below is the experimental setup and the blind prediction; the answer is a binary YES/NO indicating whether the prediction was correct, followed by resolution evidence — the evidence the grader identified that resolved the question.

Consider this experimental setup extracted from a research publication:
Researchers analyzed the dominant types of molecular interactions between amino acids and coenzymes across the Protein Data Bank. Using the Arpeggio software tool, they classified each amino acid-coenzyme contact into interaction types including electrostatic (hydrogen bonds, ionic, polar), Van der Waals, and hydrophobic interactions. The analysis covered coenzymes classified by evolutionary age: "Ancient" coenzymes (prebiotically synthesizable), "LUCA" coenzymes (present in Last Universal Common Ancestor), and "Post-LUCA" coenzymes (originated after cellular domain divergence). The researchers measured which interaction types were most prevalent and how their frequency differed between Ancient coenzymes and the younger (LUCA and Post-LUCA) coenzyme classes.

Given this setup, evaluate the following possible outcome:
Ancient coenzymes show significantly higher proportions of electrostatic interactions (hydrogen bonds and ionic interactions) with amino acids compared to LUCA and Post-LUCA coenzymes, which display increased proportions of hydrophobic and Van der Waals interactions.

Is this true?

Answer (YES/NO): NO